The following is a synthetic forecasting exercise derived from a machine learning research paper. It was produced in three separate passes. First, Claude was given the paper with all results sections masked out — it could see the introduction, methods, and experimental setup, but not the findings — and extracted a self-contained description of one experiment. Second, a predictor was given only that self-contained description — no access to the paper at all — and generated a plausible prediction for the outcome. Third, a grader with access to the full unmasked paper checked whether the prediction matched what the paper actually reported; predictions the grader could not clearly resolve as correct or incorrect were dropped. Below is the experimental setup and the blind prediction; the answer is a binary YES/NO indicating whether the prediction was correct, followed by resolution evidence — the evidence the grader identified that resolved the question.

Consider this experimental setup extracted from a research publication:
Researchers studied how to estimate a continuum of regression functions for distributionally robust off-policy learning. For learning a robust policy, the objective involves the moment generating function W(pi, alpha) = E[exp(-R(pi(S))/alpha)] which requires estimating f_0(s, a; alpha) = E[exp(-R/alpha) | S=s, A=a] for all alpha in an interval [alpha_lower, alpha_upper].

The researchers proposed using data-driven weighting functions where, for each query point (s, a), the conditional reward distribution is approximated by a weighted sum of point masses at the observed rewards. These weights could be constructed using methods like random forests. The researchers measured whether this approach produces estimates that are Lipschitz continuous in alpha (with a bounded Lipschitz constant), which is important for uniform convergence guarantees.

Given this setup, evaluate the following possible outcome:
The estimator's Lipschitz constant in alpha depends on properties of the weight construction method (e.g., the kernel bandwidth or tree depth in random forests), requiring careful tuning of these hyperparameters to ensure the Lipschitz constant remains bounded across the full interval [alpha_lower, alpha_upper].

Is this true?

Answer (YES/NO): NO